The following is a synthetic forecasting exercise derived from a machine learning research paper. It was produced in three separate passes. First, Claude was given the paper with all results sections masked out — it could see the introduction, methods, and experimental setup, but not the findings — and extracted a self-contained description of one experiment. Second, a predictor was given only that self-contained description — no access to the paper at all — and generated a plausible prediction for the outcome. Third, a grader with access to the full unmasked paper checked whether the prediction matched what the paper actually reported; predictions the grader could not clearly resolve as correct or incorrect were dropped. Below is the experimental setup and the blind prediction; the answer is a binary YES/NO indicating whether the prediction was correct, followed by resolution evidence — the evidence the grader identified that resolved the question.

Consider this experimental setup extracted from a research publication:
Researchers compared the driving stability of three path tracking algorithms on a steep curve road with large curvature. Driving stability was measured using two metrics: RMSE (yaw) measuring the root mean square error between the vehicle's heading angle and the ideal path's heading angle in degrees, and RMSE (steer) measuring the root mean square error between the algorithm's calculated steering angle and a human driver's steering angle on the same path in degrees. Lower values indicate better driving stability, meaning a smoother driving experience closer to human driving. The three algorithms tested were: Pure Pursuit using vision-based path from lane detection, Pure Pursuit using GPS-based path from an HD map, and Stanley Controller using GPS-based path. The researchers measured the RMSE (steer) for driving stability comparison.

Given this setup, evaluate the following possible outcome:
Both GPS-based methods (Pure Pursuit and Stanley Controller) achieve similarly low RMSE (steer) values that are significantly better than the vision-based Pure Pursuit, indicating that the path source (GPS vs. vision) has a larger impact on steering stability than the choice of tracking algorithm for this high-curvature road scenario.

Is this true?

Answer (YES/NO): NO